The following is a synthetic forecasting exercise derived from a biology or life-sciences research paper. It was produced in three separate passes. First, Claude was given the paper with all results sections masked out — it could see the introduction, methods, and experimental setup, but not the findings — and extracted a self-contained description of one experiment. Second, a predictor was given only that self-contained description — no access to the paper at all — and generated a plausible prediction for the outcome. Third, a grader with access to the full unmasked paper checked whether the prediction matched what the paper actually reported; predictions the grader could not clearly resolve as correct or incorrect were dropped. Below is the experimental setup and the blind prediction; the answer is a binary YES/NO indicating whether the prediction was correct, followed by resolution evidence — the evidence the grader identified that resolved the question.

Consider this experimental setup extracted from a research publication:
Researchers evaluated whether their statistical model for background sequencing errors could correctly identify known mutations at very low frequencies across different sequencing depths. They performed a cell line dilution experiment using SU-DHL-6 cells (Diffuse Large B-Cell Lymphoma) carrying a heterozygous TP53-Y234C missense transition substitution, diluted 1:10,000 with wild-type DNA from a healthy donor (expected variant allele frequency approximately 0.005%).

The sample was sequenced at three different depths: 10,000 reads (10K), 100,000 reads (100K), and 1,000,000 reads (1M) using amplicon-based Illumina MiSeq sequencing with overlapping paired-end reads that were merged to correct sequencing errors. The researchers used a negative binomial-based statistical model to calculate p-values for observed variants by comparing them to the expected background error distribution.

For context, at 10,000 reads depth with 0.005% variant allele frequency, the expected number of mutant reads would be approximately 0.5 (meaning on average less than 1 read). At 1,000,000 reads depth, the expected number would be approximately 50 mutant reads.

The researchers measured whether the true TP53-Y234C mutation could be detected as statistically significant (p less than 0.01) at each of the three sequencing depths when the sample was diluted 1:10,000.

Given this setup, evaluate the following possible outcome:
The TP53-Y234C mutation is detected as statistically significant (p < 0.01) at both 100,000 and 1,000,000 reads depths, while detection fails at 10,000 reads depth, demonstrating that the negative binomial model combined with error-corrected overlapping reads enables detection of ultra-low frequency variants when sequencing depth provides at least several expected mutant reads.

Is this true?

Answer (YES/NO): NO